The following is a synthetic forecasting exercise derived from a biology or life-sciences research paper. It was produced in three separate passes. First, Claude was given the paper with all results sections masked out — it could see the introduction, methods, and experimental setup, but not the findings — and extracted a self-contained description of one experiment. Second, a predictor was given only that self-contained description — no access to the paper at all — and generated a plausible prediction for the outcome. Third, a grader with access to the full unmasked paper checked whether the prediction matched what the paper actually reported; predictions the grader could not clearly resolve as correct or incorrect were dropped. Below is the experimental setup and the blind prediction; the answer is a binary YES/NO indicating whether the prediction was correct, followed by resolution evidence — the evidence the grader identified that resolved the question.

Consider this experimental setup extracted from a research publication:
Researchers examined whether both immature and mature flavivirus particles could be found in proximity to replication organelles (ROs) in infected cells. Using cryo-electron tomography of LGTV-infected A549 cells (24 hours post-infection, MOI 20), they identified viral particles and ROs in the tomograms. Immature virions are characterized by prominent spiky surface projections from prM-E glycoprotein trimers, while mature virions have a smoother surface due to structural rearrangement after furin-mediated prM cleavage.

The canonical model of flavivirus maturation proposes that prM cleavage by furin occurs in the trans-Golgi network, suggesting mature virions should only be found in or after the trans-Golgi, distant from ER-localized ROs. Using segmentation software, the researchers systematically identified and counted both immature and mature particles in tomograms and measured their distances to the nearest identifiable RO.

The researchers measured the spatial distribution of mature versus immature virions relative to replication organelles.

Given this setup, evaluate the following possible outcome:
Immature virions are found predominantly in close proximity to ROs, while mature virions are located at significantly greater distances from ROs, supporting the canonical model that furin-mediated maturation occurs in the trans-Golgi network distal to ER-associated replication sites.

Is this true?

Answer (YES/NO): NO